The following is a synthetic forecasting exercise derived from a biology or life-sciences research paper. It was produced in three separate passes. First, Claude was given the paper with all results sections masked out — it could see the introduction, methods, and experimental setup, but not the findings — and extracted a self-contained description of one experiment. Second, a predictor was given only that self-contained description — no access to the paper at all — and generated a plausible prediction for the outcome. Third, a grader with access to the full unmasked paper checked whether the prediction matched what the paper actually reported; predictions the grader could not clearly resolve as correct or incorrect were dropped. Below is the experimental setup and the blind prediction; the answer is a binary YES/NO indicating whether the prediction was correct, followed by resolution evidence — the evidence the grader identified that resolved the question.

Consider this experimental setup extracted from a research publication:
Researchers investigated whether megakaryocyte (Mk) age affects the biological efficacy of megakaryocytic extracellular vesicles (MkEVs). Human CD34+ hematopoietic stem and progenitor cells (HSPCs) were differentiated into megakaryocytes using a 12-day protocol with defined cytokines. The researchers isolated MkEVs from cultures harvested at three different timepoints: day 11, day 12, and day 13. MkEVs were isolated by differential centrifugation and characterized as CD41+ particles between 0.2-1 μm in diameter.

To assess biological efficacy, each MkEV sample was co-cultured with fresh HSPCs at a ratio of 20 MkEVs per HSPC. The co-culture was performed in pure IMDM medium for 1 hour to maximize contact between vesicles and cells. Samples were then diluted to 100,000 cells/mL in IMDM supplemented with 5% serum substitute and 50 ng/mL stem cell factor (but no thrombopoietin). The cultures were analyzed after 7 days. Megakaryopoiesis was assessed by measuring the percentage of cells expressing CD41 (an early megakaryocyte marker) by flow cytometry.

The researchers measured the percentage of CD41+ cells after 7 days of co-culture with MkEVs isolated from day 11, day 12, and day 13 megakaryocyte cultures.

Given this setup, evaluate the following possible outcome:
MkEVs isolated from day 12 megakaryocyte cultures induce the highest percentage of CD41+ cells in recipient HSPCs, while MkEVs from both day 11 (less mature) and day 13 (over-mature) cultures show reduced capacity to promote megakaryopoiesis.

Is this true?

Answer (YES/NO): NO